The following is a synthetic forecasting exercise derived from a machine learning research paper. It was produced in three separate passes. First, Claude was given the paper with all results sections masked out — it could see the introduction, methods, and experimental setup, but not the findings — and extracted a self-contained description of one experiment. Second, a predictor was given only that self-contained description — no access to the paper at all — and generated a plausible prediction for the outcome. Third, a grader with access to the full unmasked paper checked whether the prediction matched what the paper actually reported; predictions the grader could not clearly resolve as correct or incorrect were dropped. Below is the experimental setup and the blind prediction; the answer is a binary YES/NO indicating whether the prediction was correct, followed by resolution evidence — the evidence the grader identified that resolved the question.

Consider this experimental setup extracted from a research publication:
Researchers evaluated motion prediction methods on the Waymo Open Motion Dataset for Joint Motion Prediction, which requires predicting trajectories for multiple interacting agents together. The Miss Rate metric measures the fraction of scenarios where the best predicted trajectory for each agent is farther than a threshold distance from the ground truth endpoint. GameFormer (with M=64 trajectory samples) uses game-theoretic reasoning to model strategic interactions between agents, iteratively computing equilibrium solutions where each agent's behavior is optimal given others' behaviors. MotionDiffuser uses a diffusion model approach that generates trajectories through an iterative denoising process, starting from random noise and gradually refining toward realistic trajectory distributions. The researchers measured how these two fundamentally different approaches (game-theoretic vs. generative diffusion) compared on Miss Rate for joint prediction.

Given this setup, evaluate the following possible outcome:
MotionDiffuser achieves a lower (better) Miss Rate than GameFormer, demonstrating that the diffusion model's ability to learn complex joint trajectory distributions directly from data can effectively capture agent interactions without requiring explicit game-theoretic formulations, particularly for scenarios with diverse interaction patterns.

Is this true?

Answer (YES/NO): YES